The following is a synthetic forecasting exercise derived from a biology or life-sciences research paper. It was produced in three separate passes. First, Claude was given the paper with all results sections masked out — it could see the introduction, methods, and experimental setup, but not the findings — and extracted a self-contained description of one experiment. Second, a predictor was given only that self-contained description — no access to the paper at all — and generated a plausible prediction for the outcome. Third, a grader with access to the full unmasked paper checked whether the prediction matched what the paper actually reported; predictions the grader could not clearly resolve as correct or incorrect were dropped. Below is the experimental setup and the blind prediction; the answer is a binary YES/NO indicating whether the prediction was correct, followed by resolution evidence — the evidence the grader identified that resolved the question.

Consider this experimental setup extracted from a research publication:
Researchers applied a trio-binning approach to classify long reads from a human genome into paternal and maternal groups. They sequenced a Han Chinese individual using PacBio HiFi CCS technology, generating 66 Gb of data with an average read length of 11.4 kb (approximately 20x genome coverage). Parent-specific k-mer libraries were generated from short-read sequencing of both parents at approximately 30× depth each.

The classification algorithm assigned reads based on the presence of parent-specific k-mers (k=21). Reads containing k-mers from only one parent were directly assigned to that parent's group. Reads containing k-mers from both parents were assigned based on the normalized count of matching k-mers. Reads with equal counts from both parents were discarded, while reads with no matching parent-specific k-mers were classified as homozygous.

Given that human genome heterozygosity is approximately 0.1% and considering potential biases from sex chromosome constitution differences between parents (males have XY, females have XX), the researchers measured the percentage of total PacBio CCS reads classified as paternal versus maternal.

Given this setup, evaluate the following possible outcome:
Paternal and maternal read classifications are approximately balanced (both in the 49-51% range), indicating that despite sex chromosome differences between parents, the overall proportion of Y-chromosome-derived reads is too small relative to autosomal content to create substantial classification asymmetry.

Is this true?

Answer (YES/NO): YES